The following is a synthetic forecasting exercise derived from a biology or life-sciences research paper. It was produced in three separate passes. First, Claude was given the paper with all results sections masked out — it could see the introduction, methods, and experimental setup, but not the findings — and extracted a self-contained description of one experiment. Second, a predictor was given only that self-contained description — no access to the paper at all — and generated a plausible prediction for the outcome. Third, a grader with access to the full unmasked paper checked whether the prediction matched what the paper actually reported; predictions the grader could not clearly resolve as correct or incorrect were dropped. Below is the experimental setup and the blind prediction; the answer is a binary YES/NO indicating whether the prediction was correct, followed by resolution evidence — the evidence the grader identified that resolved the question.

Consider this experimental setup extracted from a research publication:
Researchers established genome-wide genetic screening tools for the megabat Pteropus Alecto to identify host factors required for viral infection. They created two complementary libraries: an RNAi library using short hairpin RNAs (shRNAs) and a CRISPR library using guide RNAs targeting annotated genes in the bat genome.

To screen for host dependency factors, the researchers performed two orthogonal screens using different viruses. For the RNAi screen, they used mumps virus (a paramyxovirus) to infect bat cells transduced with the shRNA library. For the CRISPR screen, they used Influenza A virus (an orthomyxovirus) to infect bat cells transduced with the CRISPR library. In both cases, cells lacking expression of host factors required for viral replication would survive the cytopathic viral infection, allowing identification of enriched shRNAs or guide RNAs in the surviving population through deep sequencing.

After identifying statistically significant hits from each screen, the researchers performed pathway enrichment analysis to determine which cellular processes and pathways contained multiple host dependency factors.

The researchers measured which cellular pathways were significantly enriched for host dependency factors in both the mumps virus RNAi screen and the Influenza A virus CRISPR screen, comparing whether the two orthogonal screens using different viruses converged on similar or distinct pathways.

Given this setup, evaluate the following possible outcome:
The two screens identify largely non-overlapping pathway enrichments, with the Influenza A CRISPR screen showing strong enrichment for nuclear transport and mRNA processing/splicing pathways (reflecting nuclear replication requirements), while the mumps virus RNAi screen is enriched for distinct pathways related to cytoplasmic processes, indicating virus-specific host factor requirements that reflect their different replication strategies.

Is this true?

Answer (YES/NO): NO